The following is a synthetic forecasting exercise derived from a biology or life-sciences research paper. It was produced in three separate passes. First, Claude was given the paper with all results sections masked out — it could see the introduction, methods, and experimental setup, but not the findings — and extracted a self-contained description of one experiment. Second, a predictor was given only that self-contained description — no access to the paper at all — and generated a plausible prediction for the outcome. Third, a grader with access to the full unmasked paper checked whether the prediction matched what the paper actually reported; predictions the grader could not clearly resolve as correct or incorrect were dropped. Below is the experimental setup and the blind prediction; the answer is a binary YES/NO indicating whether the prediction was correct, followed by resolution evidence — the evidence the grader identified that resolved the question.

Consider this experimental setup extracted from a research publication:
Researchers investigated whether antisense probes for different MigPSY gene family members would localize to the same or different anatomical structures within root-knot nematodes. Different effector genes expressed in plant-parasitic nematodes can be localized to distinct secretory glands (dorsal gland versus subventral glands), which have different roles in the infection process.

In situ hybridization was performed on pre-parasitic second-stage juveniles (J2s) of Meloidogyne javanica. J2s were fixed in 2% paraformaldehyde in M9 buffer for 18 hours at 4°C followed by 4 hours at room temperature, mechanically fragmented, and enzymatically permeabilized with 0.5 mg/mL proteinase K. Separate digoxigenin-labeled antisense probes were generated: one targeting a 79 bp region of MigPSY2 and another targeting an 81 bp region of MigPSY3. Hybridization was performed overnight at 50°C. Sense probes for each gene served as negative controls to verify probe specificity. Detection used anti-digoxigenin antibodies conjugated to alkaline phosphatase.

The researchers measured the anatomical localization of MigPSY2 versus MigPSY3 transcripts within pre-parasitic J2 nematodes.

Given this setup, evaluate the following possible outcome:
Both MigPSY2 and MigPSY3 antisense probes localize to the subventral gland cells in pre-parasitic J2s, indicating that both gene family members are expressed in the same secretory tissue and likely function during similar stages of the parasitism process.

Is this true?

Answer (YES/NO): YES